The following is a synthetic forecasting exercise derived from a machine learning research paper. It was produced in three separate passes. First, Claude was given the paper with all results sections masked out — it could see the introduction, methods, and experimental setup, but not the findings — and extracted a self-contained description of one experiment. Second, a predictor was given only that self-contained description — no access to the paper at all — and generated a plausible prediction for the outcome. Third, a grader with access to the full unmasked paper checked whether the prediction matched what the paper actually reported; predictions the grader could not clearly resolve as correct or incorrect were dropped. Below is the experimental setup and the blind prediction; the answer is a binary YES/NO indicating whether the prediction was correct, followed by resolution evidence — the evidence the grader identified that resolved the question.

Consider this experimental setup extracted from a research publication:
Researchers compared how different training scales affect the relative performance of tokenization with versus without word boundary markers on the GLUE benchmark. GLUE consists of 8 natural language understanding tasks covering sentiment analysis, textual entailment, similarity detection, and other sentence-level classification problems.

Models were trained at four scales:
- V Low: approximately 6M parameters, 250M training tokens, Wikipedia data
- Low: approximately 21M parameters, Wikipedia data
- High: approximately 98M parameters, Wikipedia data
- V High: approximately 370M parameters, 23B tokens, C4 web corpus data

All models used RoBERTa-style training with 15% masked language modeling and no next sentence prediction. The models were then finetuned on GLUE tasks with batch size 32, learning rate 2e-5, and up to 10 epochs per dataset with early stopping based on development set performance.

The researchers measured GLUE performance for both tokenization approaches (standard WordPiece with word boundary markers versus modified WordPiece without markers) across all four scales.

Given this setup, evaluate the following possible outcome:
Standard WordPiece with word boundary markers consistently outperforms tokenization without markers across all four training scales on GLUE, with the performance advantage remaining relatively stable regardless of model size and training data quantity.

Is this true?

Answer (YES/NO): NO